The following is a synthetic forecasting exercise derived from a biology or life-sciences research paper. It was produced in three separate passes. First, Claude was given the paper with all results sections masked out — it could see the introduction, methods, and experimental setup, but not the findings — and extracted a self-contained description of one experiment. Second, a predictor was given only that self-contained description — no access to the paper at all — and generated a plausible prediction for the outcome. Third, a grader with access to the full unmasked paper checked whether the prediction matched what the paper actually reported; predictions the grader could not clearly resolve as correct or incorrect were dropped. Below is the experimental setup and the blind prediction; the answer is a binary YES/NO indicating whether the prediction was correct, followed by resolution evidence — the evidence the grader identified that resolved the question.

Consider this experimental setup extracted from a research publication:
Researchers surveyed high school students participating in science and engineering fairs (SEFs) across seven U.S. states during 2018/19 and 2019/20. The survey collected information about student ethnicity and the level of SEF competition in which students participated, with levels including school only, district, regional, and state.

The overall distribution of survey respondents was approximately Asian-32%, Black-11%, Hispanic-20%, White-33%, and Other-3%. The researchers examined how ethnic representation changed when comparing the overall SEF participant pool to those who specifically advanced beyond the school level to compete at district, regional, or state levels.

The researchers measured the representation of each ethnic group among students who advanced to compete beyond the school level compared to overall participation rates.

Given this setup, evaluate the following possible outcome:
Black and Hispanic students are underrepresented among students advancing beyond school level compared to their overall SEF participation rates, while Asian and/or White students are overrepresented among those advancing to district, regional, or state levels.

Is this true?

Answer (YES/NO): NO